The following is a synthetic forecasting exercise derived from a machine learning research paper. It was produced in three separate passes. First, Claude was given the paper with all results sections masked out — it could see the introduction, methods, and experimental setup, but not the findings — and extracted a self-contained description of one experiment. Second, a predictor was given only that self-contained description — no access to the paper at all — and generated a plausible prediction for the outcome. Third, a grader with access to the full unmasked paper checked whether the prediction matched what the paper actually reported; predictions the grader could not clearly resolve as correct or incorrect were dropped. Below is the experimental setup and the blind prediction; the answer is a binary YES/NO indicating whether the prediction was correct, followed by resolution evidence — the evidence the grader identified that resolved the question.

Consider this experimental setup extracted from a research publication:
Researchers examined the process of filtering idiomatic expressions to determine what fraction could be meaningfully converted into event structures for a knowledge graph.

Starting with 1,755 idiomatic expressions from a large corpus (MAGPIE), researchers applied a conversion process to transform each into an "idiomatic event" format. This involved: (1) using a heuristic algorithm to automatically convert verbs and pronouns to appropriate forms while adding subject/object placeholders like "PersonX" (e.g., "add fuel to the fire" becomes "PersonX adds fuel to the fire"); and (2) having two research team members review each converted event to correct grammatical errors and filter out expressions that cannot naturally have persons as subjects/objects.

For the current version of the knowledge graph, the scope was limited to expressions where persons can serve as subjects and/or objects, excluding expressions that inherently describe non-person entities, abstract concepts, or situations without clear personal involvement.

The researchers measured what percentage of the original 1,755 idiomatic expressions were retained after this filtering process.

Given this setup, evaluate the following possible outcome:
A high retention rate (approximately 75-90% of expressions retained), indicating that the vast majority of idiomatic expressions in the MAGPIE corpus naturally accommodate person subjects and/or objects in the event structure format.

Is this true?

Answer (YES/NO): NO